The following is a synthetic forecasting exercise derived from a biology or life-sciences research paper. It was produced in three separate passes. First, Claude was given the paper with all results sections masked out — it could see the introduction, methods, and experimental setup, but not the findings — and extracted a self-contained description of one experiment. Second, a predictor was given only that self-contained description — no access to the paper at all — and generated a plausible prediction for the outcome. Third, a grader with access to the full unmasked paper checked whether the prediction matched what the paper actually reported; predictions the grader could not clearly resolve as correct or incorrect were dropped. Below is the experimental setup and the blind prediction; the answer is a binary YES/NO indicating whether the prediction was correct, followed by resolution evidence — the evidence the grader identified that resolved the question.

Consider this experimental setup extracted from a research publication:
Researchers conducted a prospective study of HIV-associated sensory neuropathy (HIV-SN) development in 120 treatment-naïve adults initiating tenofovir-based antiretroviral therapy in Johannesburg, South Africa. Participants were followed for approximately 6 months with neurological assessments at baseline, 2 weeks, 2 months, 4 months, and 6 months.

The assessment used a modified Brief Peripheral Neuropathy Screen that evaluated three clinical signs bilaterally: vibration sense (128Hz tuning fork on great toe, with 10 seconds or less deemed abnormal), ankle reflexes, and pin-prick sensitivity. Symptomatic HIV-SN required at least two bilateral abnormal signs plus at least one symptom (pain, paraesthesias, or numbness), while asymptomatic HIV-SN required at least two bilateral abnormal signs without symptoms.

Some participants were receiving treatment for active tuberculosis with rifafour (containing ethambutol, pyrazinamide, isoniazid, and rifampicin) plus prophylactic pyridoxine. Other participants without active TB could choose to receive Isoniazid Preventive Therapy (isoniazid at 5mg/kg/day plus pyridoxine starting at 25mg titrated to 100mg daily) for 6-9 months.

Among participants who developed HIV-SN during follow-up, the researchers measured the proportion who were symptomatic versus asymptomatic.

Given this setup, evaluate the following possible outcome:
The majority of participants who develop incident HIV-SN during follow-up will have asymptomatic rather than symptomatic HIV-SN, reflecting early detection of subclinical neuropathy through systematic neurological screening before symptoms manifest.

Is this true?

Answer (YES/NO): NO